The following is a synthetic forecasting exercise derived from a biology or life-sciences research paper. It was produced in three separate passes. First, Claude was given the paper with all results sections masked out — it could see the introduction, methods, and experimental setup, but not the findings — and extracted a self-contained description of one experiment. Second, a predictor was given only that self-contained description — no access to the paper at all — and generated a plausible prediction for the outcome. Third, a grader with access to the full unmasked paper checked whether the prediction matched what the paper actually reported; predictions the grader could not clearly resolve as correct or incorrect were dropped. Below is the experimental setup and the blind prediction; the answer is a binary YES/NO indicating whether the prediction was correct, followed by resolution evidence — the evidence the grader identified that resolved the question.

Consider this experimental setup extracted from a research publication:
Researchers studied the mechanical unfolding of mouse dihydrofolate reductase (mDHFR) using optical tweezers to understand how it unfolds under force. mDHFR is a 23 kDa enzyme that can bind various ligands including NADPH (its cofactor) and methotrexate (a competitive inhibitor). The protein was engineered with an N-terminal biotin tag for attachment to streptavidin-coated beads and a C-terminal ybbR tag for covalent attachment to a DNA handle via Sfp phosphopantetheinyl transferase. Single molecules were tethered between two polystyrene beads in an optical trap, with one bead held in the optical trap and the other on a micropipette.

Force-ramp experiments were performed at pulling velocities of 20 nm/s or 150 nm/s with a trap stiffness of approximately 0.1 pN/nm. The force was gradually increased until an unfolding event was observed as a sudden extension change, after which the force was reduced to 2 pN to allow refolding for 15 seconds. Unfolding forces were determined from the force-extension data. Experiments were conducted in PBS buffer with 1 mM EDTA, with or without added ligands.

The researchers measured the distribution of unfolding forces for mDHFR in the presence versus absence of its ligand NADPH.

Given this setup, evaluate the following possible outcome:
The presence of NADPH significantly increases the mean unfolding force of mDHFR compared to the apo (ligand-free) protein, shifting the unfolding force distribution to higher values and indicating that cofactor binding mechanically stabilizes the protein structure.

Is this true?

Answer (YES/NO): YES